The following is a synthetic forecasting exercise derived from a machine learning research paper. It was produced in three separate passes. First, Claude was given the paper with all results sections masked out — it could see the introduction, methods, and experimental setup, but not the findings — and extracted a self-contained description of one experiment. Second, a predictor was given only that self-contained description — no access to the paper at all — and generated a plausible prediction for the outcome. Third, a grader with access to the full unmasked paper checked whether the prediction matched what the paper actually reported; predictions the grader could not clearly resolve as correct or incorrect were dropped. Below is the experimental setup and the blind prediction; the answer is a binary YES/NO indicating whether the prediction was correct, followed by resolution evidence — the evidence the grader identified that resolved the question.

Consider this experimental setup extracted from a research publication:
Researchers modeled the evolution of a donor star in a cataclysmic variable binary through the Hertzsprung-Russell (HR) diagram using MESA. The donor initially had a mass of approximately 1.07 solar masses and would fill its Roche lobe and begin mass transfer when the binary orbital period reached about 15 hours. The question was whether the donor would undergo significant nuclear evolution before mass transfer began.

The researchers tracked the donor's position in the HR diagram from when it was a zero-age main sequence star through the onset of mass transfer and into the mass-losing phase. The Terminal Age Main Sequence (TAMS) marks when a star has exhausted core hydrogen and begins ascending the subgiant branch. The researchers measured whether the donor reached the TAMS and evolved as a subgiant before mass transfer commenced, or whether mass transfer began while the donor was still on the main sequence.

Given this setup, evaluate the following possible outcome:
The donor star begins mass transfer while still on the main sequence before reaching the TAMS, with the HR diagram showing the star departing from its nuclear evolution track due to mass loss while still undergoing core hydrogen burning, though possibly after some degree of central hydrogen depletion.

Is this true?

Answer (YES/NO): NO